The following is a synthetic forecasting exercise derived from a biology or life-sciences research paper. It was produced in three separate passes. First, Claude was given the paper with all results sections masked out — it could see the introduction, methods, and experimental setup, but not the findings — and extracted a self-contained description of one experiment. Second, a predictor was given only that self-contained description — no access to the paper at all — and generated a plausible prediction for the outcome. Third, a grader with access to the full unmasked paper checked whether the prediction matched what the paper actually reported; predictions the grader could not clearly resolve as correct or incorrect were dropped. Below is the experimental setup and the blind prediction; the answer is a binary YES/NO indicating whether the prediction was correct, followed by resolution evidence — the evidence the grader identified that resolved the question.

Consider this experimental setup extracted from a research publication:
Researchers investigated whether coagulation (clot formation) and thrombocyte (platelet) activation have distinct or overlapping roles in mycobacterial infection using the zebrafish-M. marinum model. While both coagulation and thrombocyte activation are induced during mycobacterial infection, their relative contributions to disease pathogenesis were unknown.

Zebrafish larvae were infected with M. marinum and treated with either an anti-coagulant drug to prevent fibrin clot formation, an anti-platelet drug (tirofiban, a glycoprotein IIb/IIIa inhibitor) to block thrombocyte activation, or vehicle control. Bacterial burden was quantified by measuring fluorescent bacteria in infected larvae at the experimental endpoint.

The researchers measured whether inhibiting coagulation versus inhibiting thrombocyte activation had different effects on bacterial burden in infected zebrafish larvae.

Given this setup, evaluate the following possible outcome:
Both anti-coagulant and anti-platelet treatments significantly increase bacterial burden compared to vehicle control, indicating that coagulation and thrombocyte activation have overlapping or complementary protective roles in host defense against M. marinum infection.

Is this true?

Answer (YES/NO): NO